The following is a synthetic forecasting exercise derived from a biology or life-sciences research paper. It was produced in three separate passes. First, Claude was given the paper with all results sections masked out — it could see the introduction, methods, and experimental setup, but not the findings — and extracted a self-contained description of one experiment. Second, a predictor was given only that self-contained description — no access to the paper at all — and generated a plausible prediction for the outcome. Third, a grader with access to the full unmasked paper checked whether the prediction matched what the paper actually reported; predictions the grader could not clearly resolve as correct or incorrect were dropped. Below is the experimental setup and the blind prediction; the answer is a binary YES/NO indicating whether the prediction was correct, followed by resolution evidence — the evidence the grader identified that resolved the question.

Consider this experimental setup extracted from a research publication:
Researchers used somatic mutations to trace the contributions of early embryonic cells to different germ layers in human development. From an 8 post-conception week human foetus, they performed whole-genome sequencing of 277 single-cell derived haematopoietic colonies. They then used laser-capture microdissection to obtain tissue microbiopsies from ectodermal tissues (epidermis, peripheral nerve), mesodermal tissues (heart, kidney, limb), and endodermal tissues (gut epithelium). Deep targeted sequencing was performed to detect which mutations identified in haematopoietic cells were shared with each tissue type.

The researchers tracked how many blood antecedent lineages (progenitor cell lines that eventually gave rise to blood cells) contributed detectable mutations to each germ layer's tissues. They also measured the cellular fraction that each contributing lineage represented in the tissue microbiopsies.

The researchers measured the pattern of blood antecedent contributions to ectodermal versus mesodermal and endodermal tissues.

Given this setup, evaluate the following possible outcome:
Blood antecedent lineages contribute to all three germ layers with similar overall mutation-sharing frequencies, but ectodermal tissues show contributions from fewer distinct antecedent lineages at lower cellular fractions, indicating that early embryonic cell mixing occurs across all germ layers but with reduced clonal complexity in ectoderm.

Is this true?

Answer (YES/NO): NO